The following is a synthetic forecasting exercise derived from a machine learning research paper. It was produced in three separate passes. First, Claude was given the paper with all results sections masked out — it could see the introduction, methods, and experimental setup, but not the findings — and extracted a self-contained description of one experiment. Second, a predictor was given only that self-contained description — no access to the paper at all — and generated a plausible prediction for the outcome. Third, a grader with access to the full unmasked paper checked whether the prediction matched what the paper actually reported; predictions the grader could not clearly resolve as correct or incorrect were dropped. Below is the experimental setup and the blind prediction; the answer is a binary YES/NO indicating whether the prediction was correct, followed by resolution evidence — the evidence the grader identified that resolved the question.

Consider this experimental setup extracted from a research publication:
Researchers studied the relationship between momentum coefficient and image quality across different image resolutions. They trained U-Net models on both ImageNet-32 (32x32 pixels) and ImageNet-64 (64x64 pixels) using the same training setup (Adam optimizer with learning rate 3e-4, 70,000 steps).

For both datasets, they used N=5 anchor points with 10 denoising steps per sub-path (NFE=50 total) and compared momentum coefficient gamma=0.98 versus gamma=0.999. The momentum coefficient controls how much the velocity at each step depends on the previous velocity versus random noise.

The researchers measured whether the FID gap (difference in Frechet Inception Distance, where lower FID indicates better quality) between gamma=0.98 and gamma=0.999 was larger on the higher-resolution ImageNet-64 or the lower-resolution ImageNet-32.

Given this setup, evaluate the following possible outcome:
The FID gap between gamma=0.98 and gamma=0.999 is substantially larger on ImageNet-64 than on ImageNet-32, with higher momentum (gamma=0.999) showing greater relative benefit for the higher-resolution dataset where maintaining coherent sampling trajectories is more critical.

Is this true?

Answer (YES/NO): YES